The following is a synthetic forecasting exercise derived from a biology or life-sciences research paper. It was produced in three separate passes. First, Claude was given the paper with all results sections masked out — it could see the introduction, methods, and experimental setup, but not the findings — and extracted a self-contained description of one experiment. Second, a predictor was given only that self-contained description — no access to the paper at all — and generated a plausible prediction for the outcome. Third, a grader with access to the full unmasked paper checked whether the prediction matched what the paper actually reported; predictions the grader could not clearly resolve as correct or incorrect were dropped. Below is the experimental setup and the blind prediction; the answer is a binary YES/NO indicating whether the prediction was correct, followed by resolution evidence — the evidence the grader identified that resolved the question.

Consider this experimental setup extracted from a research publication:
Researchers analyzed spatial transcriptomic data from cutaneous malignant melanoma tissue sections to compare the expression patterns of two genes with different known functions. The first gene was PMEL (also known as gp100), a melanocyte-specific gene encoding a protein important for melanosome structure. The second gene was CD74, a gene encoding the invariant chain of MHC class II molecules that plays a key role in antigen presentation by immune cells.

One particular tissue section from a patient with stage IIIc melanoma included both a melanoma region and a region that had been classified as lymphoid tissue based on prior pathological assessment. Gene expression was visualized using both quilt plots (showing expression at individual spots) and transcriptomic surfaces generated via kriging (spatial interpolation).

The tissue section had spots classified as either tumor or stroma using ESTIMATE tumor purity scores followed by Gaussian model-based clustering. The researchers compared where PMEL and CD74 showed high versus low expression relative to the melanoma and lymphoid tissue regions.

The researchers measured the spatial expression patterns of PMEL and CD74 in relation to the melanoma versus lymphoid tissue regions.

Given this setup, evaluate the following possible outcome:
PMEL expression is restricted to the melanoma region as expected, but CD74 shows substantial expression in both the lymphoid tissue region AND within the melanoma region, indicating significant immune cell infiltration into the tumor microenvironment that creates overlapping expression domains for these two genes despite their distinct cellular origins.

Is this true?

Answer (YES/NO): NO